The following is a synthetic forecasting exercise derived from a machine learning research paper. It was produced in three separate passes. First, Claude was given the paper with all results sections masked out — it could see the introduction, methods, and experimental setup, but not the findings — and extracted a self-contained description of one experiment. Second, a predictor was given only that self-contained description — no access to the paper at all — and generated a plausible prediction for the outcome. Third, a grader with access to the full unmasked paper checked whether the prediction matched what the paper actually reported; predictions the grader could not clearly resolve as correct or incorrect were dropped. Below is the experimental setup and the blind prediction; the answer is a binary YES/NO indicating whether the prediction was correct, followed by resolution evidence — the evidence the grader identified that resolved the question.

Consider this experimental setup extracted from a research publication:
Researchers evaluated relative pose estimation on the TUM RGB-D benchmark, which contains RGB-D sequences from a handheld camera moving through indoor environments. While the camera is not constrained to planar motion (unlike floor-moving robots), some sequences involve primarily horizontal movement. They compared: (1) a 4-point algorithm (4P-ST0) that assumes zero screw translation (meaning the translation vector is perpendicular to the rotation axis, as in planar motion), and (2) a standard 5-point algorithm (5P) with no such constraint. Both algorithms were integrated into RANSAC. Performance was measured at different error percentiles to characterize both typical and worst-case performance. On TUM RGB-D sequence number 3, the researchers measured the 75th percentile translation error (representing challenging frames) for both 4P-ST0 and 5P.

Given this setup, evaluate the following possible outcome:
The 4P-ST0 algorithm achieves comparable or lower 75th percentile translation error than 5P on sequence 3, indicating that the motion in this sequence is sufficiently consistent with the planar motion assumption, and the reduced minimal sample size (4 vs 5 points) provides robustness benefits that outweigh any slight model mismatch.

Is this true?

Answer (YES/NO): NO